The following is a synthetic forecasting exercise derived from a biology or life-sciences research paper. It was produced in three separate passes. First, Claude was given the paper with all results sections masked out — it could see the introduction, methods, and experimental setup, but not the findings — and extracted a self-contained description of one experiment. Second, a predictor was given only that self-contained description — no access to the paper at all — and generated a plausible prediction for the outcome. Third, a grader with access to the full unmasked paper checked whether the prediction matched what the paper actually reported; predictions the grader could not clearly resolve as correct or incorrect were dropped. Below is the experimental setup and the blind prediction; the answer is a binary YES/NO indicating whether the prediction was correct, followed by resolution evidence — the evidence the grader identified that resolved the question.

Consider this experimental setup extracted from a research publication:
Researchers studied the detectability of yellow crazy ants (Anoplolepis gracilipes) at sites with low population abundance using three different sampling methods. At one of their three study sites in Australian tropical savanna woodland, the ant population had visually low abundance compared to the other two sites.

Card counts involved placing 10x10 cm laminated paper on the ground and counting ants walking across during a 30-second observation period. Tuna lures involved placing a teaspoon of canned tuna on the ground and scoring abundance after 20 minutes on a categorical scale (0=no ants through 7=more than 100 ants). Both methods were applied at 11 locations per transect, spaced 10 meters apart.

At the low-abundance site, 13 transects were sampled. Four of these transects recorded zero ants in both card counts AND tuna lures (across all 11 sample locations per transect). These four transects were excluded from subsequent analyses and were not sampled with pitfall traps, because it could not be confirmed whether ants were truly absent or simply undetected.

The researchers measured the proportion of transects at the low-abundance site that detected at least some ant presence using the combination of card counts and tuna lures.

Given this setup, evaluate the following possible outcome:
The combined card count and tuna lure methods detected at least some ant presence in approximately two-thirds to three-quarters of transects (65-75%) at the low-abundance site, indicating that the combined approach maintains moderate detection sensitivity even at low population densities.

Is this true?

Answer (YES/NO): YES